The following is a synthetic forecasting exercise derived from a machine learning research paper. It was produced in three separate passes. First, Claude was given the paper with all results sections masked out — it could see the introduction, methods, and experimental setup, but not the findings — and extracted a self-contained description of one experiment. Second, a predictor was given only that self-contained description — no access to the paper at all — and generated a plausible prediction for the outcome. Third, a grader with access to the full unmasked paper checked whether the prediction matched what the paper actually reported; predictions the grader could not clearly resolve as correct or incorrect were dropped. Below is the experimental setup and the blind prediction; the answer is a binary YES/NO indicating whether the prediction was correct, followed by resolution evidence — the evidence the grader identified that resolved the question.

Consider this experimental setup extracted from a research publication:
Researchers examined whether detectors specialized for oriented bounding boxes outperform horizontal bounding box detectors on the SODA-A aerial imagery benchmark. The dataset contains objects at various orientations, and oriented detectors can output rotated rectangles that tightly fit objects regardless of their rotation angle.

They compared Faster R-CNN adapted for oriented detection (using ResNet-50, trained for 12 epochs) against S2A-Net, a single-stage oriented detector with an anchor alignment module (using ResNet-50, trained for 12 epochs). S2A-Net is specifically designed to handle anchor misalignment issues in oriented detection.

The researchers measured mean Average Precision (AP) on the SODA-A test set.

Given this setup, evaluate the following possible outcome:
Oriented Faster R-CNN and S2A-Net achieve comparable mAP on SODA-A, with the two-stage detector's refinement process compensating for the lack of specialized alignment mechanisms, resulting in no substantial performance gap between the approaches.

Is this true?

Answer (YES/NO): NO